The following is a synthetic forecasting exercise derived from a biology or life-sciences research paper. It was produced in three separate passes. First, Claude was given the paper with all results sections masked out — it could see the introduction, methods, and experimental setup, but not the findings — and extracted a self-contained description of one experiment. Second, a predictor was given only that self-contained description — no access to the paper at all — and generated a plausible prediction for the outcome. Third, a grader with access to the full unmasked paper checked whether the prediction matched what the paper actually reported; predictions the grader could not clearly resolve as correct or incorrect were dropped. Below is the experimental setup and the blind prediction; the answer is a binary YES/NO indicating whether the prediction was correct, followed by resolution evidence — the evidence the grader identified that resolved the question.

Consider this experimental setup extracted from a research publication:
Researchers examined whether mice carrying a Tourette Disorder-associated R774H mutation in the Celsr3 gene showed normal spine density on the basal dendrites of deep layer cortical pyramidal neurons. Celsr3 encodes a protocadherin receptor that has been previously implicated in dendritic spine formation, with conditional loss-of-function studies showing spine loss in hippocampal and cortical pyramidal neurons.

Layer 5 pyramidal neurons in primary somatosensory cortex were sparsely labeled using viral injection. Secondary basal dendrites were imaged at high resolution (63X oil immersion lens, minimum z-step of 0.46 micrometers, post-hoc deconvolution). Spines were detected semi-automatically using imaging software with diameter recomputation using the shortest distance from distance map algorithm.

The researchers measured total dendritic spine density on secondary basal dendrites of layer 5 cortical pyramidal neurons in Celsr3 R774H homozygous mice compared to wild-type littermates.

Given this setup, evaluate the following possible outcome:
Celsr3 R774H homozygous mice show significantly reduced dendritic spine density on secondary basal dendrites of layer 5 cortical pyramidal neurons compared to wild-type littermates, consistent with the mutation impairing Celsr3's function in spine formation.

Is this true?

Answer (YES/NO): NO